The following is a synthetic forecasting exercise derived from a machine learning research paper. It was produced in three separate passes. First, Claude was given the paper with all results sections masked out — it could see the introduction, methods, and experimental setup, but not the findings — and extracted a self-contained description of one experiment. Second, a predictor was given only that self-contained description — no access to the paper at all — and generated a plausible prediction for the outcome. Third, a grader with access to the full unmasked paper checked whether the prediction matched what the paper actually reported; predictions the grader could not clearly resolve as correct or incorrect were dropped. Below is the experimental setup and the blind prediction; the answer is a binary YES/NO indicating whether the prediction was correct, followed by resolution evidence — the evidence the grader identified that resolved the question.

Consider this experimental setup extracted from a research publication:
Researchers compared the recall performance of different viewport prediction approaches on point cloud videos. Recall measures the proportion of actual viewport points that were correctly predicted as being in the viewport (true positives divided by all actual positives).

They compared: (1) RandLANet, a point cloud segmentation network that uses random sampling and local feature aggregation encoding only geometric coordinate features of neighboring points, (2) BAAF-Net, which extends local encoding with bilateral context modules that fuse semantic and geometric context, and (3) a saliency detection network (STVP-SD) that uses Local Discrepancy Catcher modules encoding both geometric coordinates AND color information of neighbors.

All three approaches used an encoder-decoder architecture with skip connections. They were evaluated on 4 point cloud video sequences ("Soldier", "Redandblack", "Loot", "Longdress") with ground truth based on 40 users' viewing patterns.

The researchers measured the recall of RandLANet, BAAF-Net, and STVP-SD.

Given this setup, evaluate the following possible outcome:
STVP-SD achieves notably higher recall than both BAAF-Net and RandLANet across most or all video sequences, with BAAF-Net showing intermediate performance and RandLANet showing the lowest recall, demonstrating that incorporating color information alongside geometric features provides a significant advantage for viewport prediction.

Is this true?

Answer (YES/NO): NO